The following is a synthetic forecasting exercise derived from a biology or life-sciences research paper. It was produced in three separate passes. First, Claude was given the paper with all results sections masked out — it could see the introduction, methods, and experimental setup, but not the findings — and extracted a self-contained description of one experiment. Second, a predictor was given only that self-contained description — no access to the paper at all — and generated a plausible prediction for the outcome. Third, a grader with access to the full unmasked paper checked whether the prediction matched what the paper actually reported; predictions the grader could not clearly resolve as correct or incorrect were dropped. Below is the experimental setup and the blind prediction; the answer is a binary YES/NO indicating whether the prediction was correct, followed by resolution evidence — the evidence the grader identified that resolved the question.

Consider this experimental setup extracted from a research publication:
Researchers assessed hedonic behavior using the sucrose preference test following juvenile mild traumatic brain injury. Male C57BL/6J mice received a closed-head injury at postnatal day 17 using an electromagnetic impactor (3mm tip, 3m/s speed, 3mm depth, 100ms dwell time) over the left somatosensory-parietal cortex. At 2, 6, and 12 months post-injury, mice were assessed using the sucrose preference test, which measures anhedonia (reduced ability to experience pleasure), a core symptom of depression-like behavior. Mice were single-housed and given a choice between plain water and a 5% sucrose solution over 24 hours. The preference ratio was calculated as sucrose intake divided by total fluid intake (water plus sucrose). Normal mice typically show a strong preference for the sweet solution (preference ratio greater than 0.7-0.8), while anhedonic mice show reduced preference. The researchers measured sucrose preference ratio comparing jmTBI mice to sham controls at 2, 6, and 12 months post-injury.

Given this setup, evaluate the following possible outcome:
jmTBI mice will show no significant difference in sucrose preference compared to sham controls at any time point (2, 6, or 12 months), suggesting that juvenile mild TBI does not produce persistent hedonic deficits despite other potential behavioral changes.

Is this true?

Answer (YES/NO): NO